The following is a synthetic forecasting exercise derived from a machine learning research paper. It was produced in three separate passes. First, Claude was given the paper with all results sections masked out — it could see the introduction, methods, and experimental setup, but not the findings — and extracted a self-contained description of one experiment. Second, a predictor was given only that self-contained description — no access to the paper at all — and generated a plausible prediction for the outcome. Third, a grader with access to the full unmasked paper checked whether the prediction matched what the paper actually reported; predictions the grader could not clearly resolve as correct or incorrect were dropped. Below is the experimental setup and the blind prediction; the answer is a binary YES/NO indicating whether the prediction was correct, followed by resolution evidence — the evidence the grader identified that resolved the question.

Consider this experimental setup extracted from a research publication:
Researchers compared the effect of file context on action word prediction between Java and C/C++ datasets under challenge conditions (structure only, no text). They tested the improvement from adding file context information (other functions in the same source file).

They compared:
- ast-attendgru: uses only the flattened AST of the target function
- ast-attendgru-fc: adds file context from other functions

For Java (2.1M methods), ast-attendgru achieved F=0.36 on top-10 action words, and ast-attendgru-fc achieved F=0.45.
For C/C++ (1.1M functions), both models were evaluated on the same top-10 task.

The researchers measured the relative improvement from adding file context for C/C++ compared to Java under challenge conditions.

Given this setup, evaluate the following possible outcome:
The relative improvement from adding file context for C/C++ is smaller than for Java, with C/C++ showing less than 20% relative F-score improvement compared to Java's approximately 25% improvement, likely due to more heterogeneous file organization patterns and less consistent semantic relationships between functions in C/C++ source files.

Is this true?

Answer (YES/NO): NO